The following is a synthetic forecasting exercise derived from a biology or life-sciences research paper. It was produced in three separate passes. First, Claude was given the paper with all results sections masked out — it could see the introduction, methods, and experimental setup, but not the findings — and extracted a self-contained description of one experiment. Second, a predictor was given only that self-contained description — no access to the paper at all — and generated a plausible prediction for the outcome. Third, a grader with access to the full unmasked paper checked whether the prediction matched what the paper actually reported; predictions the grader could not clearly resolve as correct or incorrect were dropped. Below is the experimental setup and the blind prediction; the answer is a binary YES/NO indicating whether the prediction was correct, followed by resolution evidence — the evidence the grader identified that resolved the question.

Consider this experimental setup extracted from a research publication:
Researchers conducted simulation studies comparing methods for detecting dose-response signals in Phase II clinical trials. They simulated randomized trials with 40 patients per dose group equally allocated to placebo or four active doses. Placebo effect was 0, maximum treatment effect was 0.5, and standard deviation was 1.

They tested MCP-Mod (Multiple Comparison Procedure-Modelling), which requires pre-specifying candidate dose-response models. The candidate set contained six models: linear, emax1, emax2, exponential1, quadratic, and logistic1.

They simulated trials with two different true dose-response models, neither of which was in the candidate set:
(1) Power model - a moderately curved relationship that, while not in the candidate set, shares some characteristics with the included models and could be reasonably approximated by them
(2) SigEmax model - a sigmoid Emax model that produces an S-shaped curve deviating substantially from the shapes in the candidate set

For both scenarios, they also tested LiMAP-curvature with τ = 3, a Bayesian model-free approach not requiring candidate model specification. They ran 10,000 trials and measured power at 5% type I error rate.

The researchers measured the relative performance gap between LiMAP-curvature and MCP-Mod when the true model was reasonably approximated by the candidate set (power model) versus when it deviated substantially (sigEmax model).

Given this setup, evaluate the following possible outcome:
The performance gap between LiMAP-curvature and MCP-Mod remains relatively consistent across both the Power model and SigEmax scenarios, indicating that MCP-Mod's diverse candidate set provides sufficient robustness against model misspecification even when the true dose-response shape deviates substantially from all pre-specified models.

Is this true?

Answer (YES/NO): NO